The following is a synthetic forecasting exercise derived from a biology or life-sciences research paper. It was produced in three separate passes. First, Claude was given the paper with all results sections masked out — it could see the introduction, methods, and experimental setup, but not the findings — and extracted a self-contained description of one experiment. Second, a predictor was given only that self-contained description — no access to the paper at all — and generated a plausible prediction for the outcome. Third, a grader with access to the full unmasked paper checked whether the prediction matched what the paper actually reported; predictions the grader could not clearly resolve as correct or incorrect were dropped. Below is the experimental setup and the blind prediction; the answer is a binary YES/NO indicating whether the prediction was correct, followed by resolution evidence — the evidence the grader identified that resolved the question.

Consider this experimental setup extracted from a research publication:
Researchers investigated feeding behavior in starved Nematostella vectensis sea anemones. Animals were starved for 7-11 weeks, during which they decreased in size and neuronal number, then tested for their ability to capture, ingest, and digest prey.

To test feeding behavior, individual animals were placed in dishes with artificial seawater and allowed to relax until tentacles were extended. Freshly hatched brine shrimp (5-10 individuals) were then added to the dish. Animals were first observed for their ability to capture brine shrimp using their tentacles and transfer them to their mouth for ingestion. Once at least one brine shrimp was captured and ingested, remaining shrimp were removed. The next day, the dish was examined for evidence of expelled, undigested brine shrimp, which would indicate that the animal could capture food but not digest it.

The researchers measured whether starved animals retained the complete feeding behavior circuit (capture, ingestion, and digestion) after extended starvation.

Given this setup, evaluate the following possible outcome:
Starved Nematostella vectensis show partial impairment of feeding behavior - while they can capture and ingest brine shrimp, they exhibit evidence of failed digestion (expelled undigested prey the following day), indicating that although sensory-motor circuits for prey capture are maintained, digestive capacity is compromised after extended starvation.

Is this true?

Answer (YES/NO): NO